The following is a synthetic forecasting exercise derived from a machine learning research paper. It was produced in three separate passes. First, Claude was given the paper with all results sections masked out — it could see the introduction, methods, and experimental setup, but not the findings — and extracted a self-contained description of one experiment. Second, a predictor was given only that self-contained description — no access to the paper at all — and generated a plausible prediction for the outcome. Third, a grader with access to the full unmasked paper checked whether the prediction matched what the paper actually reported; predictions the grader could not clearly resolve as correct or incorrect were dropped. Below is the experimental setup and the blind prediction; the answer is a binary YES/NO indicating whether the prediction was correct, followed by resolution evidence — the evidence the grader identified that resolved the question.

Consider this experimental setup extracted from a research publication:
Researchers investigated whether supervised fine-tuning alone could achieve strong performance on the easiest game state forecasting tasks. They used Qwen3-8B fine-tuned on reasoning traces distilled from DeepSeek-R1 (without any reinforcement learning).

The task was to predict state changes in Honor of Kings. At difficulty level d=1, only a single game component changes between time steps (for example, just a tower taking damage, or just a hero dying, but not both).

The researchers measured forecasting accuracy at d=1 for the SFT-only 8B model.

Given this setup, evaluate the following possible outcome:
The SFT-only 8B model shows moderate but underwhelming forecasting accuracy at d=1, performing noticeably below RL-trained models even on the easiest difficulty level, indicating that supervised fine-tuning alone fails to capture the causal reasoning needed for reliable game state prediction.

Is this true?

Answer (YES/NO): NO